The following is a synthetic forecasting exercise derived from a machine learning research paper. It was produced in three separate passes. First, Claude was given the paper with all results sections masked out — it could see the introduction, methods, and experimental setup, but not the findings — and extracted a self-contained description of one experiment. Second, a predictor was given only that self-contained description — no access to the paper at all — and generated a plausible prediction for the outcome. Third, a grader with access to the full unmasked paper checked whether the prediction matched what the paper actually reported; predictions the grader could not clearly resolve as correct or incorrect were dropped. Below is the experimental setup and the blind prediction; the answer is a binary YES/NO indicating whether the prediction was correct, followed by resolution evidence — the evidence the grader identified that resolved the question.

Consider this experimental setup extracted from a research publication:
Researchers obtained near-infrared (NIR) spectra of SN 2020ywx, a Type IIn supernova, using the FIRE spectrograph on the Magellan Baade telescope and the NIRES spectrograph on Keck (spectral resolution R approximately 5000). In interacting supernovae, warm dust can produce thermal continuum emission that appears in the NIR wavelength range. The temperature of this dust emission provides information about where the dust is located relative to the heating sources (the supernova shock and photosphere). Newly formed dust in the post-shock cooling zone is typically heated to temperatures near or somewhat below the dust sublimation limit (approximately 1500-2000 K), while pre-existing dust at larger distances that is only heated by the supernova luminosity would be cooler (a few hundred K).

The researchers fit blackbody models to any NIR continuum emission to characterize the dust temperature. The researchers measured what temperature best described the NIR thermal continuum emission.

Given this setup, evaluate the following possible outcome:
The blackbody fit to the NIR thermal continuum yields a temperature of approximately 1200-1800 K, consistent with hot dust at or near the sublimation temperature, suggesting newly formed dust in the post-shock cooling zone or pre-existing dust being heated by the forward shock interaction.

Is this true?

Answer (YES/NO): NO